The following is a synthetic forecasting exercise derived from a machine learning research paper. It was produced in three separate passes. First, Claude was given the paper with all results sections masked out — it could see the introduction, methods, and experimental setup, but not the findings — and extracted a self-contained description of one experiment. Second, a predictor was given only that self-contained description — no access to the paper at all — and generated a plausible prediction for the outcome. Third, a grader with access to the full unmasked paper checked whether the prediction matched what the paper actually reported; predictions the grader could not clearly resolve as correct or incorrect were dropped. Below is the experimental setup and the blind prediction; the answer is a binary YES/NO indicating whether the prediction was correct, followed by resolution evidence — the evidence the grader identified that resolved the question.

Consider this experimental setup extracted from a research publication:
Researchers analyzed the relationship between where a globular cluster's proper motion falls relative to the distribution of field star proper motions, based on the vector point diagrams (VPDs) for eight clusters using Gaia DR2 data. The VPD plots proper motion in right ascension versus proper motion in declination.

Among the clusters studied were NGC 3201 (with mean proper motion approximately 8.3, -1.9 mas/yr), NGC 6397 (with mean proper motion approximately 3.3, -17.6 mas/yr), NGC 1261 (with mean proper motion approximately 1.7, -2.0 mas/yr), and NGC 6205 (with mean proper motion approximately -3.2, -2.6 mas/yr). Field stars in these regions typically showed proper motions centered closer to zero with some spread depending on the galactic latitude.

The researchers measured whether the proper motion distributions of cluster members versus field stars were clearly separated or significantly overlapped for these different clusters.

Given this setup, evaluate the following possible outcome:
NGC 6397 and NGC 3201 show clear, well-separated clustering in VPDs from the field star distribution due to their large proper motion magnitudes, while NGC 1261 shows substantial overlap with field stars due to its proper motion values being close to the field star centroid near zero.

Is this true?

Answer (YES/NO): YES